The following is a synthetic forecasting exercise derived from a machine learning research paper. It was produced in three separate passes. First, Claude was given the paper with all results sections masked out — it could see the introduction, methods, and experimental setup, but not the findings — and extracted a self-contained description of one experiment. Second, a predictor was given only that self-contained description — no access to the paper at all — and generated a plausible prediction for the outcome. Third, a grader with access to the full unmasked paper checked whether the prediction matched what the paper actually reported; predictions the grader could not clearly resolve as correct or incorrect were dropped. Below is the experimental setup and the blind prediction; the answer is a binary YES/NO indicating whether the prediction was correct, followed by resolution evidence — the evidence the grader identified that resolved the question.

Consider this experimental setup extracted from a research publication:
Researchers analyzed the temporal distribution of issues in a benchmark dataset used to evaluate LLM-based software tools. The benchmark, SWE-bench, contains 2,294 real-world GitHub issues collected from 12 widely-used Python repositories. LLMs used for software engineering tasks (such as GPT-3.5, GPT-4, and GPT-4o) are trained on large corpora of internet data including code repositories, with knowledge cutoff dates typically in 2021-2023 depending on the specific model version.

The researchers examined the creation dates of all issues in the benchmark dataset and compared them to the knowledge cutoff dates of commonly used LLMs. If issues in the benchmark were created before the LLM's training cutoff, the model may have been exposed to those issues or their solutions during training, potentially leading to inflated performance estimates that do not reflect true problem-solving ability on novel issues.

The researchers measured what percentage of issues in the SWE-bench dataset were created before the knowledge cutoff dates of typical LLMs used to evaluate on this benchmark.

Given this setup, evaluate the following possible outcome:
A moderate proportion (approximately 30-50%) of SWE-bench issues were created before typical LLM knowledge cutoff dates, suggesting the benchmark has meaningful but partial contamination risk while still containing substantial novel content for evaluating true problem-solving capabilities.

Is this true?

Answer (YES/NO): NO